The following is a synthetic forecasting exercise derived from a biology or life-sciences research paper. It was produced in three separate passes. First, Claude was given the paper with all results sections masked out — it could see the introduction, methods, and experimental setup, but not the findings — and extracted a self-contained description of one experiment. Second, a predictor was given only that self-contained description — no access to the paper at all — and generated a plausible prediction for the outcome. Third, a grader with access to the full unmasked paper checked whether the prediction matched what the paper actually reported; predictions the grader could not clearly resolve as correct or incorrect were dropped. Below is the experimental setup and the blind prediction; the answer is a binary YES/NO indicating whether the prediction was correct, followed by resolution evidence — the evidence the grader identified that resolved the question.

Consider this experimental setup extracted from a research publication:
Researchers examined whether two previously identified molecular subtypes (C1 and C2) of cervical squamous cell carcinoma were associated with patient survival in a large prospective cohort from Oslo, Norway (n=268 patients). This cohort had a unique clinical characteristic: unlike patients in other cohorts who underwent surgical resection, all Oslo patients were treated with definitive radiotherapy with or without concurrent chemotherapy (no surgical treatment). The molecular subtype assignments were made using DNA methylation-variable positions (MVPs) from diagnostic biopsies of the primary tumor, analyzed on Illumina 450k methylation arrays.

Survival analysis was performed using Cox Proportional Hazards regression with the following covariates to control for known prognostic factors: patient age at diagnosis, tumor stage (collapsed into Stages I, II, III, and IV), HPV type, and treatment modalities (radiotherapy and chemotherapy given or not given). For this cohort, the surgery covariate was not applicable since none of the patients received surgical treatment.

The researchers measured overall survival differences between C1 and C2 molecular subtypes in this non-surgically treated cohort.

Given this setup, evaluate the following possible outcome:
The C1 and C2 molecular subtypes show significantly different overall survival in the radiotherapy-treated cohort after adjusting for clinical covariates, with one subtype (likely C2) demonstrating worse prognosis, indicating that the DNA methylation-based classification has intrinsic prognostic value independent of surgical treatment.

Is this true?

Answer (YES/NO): YES